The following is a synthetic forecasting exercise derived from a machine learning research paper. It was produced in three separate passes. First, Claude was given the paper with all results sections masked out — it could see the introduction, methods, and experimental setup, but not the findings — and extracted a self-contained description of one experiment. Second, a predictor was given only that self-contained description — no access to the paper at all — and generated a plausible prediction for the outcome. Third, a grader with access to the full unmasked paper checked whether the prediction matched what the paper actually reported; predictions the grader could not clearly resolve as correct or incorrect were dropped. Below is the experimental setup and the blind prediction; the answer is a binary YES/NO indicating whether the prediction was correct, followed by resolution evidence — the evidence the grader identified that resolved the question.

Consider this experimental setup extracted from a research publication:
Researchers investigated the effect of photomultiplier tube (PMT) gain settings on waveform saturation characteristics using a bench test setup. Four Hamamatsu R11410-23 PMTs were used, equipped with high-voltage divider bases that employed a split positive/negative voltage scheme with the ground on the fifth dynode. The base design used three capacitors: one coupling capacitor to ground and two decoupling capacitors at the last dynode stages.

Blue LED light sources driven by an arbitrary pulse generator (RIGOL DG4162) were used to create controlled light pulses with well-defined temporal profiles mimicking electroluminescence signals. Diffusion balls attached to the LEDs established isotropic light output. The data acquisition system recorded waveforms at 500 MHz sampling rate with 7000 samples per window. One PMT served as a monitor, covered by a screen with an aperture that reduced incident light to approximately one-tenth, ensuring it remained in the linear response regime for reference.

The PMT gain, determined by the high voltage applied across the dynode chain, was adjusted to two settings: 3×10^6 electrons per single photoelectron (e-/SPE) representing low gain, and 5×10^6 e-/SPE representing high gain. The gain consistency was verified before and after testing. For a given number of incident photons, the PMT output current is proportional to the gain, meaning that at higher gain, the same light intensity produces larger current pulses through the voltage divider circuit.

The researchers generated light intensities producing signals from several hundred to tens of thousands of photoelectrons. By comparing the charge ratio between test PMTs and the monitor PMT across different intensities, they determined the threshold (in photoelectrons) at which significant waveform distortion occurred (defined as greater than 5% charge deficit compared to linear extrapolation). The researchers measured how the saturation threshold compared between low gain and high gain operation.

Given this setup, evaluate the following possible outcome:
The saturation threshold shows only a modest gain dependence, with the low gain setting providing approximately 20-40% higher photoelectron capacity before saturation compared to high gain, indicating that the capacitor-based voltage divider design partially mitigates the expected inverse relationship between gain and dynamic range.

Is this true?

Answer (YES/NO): NO